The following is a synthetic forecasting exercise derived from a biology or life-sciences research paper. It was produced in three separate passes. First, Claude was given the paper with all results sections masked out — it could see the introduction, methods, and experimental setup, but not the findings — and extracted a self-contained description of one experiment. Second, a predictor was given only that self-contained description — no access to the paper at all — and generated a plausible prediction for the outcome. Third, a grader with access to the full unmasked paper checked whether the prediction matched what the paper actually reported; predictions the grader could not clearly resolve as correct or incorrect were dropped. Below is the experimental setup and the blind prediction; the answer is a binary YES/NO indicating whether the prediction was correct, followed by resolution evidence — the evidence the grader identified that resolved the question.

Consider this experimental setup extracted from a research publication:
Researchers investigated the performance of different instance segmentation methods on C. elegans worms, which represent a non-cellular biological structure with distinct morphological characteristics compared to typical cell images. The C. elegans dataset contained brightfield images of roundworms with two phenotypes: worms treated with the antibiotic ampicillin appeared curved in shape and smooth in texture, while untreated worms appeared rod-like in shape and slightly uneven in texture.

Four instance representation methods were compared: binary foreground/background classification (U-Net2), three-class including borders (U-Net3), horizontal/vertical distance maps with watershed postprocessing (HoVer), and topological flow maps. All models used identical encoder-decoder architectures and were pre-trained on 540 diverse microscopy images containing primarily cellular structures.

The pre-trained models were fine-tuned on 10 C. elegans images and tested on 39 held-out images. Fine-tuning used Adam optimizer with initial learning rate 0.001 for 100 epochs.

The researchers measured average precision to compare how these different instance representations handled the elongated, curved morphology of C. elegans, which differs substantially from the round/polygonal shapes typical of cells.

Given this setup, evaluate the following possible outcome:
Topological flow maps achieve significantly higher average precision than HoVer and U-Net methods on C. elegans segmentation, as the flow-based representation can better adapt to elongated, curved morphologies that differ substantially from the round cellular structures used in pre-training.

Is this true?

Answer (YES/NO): YES